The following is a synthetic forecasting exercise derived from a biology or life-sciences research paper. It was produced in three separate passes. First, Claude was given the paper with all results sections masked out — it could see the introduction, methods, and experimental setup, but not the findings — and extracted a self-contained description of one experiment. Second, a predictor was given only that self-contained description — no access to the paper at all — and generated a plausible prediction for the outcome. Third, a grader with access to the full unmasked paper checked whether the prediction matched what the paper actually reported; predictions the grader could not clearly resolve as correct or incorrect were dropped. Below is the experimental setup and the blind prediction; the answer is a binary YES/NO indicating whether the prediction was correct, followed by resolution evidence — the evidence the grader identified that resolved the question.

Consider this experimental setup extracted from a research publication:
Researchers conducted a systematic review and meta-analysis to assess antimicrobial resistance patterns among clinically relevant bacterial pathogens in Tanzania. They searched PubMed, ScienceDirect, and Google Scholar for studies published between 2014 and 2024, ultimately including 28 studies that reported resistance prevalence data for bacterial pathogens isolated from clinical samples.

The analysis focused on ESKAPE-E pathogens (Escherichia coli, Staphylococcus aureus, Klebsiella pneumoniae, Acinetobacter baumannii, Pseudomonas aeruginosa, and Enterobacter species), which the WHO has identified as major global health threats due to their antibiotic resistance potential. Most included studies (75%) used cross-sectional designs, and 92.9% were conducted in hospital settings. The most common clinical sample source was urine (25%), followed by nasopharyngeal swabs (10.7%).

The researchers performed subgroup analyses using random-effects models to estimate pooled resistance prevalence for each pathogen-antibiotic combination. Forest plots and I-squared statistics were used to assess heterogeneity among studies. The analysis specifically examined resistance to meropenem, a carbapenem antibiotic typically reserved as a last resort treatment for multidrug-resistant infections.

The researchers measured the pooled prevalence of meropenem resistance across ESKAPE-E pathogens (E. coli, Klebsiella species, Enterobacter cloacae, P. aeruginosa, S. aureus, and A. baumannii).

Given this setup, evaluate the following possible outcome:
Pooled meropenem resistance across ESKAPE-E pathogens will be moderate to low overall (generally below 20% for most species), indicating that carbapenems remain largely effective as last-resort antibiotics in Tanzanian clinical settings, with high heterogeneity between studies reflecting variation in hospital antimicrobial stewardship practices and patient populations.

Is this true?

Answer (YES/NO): NO